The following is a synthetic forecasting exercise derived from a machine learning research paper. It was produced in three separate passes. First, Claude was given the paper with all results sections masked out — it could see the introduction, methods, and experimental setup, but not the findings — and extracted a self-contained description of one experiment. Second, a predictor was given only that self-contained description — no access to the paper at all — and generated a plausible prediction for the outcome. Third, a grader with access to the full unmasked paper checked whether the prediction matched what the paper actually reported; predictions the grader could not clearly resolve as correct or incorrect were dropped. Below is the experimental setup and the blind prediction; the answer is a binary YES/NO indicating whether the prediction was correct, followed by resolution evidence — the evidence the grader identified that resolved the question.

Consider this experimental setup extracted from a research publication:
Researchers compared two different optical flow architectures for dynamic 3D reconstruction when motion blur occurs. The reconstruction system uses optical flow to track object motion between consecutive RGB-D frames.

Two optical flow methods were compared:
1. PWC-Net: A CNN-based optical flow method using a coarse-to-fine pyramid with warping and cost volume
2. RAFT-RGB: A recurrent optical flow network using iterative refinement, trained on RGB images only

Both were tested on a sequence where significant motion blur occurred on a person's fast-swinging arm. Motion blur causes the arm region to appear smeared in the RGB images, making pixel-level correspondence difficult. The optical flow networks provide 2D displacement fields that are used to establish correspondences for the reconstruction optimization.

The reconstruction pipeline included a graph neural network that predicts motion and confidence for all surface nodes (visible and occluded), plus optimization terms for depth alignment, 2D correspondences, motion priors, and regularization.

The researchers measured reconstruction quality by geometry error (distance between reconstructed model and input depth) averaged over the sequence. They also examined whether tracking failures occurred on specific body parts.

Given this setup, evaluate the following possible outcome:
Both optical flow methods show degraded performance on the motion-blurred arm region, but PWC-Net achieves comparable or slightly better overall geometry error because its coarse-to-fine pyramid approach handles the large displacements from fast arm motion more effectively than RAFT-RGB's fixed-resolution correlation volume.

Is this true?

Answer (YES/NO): NO